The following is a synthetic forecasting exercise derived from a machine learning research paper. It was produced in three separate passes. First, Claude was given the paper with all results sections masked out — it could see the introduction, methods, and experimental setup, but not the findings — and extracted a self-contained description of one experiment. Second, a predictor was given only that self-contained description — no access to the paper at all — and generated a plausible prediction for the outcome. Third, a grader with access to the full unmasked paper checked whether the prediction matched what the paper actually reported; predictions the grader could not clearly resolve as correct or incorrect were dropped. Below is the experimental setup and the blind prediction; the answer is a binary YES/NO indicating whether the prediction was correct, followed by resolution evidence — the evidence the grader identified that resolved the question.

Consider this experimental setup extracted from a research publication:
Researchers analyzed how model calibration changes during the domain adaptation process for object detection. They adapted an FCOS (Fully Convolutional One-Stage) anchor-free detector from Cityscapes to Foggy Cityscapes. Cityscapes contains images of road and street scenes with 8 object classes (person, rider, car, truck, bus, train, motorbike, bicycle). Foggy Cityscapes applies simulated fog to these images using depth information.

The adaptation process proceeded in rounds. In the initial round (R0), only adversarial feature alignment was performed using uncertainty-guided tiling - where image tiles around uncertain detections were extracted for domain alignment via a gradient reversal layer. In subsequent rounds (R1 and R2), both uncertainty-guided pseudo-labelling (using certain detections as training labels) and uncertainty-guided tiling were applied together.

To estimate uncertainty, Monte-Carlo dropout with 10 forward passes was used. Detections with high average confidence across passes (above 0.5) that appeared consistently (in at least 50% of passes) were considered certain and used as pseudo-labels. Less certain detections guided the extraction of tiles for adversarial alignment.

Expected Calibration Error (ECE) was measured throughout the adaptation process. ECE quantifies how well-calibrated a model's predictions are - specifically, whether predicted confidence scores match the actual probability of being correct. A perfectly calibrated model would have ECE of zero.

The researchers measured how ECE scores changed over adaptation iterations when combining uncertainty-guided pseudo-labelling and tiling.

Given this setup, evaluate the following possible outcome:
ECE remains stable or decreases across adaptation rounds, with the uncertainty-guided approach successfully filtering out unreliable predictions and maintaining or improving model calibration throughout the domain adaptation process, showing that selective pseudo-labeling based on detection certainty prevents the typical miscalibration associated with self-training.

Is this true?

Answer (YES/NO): YES